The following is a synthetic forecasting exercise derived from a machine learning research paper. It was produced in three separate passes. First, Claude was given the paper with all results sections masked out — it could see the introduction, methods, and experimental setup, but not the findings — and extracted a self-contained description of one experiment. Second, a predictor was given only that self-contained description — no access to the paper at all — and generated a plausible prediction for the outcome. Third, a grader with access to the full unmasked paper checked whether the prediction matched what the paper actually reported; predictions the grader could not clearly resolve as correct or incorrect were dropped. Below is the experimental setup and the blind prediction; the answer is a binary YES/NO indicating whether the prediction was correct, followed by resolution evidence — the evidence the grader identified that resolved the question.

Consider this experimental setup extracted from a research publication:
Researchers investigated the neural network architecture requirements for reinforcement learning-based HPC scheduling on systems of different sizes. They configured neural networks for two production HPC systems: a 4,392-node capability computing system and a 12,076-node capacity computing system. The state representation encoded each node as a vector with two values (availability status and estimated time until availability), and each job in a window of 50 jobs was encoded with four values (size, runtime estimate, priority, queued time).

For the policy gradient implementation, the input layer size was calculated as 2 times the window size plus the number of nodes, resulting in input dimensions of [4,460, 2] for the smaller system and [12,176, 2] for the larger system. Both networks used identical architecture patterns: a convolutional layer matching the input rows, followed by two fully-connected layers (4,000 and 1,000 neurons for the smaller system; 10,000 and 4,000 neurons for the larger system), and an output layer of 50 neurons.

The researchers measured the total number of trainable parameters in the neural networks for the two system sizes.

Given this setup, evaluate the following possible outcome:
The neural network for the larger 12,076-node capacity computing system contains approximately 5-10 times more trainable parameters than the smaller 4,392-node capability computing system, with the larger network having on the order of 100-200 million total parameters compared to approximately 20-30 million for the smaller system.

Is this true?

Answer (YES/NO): YES